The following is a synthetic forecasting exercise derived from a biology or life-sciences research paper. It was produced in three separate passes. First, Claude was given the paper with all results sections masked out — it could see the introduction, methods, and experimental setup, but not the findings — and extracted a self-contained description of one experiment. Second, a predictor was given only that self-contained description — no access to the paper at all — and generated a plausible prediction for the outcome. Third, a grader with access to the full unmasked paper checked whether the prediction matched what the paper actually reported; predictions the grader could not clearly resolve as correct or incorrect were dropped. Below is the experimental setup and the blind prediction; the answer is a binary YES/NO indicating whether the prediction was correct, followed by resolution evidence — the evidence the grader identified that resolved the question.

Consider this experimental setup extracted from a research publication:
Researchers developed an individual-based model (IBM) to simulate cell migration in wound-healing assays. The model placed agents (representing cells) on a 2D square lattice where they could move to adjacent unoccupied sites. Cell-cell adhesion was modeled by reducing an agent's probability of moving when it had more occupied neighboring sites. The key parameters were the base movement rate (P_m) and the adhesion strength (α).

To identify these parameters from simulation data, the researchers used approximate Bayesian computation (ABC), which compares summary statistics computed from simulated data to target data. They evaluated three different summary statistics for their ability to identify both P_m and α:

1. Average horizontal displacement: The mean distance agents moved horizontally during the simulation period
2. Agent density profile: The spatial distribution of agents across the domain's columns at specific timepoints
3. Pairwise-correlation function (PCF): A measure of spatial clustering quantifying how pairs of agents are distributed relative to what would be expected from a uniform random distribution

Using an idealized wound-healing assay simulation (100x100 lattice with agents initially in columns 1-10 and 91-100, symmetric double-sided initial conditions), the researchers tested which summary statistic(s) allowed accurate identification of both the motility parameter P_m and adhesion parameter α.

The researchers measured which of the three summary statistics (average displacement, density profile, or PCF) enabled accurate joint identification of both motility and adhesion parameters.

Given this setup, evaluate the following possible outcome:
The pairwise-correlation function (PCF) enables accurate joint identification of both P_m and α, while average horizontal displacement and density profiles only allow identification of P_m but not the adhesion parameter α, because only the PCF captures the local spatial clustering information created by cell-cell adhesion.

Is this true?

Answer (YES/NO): NO